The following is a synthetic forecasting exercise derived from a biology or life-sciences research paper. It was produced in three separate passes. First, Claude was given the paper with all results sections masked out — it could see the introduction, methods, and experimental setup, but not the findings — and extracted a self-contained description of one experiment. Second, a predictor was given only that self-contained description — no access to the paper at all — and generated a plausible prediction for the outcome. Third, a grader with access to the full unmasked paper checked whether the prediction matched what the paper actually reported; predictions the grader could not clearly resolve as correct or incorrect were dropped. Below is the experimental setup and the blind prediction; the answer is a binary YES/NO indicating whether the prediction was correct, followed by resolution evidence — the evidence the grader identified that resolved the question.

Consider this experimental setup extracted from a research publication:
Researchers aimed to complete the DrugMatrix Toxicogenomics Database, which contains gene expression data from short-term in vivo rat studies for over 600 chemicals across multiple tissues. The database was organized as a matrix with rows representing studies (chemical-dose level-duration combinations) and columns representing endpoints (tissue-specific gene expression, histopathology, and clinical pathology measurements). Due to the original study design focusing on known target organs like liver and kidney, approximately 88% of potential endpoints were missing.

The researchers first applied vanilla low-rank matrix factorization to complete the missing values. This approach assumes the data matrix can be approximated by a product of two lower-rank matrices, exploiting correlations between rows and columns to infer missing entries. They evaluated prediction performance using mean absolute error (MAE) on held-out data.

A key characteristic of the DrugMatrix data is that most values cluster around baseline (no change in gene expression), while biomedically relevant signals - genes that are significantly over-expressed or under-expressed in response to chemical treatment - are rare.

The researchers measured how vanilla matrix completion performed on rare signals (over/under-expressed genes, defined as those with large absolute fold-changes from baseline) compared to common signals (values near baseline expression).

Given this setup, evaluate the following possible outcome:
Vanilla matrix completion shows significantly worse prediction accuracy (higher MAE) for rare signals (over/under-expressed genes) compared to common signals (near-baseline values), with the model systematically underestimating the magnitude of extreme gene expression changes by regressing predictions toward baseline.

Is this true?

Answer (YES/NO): YES